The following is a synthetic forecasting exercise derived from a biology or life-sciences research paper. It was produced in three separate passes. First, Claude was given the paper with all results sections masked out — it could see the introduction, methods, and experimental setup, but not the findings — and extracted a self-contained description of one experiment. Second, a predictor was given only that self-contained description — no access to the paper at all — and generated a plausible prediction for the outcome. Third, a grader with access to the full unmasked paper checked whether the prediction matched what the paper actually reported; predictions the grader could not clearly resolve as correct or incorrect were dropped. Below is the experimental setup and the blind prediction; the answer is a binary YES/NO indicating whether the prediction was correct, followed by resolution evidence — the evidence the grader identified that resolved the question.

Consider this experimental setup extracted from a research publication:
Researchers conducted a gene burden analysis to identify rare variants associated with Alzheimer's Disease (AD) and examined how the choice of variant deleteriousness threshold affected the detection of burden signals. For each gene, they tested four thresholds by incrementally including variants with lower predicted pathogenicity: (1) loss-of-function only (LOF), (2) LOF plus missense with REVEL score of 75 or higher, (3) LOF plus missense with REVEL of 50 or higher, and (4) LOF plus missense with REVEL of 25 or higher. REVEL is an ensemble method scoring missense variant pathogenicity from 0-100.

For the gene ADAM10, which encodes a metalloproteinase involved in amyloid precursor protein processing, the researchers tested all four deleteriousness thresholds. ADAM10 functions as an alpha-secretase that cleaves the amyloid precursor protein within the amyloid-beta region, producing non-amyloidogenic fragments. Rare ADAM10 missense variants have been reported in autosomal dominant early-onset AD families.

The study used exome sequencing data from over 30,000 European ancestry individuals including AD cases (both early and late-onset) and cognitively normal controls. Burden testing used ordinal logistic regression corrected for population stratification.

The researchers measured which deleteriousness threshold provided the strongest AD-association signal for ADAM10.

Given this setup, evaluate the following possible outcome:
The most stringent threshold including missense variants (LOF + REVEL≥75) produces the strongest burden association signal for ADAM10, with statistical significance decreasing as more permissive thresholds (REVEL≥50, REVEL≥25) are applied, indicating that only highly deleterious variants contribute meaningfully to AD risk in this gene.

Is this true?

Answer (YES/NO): NO